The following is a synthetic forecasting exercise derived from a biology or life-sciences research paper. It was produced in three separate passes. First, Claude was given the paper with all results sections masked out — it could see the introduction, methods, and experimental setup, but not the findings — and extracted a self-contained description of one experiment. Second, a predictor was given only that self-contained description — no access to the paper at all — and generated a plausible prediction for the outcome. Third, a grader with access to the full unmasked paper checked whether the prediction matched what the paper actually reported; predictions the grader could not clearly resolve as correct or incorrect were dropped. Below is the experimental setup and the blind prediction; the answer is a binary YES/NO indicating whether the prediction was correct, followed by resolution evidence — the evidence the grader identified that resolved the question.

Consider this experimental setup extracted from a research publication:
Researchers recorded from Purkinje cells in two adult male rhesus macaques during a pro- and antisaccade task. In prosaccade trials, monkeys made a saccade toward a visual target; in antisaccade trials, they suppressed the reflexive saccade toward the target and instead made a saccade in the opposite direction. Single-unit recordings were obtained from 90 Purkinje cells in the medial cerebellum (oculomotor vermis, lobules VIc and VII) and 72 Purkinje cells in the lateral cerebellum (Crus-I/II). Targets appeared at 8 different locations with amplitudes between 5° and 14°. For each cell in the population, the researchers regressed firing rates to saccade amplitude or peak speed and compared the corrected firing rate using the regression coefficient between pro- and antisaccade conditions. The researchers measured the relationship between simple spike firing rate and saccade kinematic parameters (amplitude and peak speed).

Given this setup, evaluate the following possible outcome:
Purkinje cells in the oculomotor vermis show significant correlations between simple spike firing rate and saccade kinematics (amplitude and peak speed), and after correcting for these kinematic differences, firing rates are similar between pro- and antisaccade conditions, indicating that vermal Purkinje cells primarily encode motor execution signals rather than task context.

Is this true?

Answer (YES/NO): NO